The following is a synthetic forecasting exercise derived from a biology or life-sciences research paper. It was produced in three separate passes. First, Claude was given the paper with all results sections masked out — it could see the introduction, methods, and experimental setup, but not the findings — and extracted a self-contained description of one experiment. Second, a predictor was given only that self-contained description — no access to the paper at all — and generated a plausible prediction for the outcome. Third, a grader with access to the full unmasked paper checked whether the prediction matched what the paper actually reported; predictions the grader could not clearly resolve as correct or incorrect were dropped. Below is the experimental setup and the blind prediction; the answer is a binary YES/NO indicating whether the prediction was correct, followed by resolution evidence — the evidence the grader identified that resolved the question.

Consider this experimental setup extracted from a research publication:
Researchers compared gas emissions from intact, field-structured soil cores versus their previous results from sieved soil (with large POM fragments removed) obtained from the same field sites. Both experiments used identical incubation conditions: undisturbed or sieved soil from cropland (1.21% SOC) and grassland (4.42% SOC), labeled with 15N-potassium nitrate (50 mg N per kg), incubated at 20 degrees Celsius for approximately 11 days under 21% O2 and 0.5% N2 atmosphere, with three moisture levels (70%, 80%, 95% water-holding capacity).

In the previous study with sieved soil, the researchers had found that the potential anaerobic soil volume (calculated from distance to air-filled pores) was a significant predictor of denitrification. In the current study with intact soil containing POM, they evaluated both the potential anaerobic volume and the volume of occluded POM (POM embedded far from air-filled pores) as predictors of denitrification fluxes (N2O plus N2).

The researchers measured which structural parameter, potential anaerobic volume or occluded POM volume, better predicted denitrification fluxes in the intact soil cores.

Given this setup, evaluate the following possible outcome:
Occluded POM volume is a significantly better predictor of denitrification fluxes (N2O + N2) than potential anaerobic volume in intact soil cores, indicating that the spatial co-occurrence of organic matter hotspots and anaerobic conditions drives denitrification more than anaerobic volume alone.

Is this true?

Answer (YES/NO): NO